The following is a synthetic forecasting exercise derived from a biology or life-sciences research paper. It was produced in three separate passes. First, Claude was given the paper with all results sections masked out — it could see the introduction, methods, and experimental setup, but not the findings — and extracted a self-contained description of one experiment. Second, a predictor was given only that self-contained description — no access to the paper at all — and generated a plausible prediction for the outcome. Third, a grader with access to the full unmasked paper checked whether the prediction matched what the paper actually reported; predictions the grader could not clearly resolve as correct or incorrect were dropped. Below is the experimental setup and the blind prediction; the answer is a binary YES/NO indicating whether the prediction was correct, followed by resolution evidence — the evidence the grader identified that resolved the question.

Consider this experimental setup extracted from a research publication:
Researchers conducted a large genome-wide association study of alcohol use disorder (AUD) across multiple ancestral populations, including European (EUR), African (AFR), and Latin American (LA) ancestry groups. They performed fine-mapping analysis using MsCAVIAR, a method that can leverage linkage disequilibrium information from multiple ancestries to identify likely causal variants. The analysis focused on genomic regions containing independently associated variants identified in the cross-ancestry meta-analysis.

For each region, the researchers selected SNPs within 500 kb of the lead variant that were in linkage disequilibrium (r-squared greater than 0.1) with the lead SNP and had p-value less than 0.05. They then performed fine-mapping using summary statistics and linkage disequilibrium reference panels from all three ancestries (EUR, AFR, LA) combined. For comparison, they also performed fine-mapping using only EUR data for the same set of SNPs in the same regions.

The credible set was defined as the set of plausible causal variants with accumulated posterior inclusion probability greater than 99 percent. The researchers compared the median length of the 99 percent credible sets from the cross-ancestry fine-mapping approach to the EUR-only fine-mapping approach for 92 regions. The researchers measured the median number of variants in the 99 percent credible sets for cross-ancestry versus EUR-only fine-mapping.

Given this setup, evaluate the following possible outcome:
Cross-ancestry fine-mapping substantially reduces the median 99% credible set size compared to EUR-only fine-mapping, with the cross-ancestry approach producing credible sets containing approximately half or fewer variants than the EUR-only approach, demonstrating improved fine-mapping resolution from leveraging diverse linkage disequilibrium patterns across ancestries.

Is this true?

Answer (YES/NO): NO